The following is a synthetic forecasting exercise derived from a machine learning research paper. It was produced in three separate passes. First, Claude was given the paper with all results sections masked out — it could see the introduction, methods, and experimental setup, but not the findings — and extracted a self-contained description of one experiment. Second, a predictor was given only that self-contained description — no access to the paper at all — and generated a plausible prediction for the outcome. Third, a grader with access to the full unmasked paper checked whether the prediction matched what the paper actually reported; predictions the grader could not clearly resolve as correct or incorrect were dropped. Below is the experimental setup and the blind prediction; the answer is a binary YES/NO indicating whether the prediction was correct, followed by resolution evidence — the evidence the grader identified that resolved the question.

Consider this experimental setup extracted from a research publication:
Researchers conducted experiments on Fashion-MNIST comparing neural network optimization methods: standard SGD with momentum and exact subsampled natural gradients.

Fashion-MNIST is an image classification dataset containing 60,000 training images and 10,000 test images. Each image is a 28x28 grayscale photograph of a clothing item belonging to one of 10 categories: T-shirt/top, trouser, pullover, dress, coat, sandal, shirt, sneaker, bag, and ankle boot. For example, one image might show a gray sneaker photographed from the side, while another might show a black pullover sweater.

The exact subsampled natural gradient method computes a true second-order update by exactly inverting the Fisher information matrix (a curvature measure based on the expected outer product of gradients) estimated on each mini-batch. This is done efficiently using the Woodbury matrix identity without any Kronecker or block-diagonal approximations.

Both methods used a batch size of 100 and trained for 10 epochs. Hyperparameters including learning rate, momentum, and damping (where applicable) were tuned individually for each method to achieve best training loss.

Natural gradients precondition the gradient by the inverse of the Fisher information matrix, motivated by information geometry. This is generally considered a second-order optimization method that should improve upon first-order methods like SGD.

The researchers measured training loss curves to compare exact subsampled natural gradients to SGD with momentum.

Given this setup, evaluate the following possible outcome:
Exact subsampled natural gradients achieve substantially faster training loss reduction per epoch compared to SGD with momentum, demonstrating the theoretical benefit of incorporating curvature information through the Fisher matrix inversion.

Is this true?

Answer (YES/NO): NO